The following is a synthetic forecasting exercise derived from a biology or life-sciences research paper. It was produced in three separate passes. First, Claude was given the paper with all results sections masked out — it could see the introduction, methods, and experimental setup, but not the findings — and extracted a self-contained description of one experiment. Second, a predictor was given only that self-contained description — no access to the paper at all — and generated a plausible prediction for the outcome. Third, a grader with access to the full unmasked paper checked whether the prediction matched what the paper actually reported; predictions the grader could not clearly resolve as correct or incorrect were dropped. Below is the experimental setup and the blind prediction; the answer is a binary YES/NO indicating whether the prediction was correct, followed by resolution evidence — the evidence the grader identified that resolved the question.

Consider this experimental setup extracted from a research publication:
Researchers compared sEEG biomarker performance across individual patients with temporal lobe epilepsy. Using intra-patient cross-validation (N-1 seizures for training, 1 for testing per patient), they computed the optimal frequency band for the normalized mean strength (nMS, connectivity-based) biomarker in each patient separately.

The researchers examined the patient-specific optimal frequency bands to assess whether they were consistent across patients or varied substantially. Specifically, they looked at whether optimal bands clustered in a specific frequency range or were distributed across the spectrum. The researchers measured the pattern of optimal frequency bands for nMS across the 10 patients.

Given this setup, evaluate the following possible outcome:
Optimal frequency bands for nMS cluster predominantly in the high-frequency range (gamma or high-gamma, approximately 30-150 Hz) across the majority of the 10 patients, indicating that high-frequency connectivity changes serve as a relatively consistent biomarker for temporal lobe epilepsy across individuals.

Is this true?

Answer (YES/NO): YES